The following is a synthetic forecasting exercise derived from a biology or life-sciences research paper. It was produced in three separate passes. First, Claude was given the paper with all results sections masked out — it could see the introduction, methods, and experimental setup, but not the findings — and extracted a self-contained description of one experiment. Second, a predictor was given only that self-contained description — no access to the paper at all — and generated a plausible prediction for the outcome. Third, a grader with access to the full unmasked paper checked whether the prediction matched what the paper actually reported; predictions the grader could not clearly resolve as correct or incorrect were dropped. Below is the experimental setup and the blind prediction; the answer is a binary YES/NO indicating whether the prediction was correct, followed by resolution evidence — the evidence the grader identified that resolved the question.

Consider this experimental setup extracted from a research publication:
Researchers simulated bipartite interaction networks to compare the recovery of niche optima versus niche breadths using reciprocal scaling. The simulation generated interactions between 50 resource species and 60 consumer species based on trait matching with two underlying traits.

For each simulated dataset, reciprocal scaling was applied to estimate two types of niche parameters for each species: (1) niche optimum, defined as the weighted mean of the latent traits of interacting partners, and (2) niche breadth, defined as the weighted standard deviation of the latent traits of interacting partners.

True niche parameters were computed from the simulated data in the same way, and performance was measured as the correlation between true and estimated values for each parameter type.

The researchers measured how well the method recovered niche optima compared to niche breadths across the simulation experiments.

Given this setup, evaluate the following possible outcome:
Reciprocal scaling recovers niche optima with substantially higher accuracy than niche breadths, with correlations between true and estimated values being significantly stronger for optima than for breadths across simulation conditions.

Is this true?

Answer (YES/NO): YES